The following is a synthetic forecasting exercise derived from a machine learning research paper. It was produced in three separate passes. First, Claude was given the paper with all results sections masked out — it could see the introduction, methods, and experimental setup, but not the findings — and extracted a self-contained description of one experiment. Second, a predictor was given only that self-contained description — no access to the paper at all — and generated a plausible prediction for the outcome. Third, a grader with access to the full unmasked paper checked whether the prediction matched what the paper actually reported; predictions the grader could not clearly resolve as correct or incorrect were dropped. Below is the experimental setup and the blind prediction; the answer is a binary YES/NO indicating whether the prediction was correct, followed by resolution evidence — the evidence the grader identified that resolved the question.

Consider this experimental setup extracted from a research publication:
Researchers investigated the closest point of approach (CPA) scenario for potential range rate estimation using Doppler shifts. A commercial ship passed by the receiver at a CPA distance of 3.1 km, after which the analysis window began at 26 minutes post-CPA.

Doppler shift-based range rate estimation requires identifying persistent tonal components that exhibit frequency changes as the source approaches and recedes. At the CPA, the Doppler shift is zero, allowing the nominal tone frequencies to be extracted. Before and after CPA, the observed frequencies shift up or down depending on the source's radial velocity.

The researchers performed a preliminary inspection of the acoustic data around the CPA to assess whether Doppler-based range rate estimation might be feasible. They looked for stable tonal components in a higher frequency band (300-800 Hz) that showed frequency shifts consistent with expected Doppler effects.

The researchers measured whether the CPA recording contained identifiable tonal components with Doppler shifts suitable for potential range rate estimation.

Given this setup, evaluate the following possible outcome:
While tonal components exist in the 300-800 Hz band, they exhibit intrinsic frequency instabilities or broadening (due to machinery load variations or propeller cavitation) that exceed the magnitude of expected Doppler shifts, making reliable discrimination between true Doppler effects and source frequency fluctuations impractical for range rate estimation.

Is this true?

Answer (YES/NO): NO